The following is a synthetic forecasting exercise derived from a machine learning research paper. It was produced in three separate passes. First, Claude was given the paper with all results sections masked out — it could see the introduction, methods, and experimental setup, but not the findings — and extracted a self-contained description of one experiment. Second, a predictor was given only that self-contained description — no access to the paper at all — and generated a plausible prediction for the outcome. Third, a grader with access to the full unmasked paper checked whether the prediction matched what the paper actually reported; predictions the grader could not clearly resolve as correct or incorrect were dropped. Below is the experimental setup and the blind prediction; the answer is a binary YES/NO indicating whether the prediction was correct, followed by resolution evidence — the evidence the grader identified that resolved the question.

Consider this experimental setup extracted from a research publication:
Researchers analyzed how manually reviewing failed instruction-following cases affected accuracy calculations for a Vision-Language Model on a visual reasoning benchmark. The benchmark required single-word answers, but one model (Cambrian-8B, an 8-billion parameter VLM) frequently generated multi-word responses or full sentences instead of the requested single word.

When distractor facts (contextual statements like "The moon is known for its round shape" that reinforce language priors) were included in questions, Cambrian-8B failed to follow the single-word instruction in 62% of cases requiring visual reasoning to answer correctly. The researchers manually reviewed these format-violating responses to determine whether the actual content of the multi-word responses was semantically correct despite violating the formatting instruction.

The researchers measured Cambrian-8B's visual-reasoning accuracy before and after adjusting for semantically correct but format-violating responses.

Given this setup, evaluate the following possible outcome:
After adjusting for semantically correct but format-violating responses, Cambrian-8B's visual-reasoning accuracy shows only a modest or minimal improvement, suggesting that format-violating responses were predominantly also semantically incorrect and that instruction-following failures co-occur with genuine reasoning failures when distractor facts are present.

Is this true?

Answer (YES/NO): NO